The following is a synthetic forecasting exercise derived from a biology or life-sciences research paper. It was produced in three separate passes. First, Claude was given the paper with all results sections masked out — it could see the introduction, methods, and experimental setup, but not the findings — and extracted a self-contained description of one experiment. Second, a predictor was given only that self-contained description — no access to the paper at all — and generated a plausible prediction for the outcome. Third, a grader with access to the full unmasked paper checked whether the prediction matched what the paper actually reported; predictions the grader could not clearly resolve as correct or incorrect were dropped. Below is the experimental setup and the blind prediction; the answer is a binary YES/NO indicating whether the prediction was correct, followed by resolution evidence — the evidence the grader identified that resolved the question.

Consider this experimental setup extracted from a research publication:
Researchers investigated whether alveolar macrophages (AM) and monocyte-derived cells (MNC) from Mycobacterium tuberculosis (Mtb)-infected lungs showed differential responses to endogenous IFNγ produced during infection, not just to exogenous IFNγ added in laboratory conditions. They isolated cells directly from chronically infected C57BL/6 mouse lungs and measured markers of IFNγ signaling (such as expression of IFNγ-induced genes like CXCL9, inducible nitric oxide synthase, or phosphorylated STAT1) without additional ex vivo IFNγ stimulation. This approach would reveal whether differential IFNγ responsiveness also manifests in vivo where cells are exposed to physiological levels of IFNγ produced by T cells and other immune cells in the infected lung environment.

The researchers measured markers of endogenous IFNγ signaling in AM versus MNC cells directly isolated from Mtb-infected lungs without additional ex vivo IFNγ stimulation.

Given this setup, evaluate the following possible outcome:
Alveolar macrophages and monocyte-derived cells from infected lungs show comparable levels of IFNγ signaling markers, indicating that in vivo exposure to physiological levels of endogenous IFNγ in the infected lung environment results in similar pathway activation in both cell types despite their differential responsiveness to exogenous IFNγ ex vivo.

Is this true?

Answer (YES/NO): NO